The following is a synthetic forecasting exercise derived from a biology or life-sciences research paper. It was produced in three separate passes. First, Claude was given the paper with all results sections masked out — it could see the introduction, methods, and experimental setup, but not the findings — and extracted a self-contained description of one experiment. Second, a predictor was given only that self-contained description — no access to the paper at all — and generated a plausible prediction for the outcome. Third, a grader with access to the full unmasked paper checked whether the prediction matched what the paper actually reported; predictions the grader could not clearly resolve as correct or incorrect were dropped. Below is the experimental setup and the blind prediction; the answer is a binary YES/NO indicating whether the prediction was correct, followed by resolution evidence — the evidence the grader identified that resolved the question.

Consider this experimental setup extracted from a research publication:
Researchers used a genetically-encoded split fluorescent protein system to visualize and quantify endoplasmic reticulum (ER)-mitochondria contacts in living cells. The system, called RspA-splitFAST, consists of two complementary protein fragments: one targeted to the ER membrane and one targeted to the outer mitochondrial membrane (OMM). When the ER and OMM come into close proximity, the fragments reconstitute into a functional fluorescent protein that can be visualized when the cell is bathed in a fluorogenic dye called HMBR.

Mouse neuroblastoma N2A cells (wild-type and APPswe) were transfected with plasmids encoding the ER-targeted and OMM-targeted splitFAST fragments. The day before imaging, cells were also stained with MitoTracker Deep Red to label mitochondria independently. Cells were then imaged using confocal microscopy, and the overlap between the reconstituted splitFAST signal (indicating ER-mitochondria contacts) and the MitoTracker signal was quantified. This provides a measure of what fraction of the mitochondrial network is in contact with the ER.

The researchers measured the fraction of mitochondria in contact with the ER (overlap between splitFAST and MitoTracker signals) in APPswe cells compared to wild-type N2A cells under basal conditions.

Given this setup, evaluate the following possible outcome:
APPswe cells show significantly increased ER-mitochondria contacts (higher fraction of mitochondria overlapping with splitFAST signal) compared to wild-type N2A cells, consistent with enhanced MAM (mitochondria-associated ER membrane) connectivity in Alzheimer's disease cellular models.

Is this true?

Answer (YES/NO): NO